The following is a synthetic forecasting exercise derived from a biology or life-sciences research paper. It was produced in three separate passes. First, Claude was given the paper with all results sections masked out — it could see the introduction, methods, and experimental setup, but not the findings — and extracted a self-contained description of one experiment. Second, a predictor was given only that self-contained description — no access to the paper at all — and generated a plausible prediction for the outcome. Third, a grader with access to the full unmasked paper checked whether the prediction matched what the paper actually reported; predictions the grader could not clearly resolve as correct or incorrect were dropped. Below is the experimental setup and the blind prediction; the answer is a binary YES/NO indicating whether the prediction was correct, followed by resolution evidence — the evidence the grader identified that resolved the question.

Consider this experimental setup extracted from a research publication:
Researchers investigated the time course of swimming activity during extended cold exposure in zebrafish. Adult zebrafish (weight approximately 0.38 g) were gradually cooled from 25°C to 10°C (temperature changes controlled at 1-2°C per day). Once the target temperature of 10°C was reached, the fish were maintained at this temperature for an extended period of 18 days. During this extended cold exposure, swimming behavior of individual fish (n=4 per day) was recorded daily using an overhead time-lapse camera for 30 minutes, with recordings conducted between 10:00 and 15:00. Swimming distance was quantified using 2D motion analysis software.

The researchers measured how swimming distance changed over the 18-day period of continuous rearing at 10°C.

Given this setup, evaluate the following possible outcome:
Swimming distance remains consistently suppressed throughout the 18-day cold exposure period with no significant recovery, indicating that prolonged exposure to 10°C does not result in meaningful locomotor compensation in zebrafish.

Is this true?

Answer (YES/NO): YES